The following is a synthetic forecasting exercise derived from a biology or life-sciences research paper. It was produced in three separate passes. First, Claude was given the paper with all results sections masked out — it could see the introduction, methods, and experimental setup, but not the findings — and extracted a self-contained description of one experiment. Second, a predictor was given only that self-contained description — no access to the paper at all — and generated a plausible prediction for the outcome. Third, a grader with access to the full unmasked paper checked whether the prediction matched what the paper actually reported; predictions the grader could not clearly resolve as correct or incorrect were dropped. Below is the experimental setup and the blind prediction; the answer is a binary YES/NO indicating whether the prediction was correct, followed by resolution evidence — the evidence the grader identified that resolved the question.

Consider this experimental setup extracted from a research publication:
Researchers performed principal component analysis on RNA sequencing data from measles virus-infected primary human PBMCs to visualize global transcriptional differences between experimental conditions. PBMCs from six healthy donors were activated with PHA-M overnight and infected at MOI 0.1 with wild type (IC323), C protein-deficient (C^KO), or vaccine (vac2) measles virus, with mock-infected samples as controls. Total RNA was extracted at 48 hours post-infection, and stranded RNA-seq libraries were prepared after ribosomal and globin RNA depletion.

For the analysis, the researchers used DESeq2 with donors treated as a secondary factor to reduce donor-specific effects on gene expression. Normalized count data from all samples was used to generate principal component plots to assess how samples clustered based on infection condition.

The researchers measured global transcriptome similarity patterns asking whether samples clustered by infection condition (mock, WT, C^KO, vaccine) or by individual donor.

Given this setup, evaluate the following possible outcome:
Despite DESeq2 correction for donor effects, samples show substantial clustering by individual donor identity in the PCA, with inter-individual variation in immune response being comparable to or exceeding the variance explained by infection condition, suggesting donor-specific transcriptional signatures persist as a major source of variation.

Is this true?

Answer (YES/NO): YES